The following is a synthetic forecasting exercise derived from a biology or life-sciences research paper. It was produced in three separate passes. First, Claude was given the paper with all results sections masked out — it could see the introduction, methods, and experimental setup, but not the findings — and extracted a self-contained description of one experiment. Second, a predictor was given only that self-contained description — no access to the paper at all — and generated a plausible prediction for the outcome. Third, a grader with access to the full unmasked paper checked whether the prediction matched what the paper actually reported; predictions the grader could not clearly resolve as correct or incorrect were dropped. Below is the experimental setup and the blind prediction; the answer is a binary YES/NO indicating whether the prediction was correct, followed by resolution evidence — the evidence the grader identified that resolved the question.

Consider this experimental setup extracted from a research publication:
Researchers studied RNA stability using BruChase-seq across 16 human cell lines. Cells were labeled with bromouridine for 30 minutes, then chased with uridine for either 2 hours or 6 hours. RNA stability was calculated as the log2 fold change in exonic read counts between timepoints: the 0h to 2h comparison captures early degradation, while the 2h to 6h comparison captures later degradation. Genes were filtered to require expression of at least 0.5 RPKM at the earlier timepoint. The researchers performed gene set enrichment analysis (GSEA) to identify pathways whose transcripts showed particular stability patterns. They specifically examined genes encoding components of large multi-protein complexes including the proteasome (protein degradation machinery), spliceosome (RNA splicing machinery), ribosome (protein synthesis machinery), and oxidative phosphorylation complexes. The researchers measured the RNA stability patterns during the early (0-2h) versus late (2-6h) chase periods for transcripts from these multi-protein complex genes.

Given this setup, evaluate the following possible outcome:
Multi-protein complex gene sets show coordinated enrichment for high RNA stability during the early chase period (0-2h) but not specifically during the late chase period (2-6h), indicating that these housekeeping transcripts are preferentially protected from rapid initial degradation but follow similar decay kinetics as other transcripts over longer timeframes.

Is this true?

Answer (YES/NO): NO